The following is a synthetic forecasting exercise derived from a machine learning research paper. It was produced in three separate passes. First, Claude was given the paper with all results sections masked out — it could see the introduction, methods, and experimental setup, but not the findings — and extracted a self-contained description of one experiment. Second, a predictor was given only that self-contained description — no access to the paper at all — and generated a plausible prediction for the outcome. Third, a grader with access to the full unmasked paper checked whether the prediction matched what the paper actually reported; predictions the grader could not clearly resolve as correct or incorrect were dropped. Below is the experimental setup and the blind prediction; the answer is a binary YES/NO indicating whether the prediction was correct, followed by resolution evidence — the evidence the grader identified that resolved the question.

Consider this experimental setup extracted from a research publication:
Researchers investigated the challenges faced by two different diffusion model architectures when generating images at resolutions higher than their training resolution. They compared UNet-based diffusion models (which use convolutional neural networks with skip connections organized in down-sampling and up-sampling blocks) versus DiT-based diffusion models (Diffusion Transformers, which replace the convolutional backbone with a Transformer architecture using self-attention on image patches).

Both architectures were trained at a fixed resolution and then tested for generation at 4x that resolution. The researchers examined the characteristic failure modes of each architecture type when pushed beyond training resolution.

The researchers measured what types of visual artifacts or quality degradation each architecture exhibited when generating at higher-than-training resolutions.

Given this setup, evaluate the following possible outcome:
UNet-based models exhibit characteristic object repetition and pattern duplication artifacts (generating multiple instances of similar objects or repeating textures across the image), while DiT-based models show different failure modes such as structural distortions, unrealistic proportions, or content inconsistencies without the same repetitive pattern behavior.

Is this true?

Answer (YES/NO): NO